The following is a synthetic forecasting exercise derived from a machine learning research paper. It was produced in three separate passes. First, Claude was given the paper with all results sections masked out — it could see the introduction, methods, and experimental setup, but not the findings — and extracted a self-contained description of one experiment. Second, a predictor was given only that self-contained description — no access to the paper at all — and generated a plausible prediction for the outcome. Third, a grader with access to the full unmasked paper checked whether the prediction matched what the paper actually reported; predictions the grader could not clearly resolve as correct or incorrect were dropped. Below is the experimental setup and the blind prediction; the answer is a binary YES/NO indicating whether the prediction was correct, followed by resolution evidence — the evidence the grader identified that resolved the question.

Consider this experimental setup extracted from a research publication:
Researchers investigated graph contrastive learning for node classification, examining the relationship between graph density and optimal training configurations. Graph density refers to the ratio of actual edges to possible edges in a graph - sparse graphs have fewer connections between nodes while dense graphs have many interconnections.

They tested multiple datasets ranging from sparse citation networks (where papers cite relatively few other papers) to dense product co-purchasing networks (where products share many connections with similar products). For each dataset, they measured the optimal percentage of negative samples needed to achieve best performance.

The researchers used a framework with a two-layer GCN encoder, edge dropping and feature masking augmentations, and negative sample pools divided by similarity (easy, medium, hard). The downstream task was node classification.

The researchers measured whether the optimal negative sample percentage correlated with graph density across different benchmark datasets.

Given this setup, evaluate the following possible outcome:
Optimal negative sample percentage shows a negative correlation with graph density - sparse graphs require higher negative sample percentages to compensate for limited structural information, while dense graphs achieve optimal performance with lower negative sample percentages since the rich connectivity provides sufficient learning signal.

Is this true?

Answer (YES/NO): YES